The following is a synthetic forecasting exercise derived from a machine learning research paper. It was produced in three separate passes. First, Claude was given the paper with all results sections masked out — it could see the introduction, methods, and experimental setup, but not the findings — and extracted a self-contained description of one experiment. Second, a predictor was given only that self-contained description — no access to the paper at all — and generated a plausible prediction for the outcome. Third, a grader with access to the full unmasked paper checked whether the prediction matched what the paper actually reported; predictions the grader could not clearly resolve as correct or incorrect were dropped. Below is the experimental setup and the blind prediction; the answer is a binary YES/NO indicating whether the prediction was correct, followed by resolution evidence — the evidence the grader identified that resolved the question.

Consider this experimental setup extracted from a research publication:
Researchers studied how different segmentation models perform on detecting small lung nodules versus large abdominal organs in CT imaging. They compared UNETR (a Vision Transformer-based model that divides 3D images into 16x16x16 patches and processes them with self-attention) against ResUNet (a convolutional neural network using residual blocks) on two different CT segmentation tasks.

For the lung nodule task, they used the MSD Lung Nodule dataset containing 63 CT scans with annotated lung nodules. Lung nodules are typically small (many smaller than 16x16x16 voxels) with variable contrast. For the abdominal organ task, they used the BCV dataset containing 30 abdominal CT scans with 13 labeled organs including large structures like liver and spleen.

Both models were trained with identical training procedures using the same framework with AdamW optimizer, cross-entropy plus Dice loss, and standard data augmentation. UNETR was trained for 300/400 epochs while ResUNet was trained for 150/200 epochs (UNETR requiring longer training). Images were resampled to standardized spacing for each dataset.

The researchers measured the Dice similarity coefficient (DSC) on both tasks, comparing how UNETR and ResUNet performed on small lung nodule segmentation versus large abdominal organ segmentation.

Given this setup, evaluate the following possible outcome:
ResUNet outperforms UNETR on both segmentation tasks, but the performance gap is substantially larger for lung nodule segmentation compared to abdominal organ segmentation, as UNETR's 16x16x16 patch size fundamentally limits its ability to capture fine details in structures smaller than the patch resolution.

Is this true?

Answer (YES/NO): YES